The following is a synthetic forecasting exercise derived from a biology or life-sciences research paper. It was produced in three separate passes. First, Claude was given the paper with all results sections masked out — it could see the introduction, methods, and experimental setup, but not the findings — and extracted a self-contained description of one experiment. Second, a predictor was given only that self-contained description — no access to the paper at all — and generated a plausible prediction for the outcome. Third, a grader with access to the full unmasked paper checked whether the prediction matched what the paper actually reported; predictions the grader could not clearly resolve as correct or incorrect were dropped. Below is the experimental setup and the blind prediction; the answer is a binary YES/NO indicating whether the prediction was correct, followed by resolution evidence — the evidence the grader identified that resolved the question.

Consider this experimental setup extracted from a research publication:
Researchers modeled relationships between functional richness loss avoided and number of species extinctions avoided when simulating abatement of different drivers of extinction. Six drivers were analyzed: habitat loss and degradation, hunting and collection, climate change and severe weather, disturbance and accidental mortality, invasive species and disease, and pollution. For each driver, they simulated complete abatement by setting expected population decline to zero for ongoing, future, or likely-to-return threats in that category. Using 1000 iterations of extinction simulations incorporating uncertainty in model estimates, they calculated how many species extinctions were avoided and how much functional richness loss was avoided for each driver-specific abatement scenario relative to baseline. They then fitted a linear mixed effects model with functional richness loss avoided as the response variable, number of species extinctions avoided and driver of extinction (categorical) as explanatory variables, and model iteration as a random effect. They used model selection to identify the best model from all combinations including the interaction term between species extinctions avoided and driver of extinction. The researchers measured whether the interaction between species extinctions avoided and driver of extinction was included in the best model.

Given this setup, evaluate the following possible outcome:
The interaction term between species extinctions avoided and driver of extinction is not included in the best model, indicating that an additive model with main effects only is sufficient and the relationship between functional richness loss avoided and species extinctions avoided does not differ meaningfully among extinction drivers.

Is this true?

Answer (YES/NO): YES